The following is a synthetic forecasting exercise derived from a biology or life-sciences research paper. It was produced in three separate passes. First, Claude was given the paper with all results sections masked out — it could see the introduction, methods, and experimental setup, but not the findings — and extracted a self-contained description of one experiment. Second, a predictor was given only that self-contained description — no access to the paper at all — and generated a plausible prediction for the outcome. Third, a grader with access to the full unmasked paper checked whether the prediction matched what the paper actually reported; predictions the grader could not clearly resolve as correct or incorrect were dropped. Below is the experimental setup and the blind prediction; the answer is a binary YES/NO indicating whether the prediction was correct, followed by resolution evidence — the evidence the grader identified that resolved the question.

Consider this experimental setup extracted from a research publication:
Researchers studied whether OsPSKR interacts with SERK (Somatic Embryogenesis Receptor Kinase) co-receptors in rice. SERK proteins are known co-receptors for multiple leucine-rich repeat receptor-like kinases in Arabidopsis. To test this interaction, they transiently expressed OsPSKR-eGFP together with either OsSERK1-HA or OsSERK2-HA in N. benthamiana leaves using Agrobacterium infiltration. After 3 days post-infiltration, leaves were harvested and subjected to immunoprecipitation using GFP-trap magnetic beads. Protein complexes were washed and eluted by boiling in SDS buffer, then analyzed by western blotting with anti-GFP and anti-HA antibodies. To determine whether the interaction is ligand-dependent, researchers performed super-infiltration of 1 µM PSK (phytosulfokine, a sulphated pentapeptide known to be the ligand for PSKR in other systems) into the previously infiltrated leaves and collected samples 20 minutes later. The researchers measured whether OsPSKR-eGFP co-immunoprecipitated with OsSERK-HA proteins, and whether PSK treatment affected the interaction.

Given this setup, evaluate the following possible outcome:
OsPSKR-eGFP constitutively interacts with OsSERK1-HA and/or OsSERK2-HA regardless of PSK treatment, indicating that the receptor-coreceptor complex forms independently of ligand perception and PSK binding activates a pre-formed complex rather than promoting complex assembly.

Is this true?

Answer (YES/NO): YES